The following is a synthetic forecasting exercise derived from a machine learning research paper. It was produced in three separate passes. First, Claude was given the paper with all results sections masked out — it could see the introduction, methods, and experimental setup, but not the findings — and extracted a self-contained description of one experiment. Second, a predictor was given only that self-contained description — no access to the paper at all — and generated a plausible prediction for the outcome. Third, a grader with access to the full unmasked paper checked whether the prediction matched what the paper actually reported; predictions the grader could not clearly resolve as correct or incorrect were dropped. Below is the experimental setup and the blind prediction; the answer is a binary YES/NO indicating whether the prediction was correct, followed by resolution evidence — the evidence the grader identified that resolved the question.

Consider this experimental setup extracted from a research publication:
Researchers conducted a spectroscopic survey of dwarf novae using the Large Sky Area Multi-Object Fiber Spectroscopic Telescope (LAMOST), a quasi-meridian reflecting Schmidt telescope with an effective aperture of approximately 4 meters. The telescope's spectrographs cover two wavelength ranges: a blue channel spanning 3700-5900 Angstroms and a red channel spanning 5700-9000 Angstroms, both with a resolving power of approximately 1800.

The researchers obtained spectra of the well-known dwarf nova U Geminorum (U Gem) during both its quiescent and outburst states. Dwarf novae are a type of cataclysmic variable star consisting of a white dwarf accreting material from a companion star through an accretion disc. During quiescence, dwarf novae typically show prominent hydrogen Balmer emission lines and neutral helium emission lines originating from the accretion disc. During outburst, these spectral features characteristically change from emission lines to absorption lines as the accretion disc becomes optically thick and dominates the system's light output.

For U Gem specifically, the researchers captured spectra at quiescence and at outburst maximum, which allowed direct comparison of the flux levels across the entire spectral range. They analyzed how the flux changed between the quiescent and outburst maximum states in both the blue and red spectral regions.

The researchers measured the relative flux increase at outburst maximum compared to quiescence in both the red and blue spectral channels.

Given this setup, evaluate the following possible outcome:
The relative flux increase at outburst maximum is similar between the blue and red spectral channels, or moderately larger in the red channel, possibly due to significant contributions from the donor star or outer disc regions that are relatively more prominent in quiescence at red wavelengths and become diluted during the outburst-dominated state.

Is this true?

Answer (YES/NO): NO